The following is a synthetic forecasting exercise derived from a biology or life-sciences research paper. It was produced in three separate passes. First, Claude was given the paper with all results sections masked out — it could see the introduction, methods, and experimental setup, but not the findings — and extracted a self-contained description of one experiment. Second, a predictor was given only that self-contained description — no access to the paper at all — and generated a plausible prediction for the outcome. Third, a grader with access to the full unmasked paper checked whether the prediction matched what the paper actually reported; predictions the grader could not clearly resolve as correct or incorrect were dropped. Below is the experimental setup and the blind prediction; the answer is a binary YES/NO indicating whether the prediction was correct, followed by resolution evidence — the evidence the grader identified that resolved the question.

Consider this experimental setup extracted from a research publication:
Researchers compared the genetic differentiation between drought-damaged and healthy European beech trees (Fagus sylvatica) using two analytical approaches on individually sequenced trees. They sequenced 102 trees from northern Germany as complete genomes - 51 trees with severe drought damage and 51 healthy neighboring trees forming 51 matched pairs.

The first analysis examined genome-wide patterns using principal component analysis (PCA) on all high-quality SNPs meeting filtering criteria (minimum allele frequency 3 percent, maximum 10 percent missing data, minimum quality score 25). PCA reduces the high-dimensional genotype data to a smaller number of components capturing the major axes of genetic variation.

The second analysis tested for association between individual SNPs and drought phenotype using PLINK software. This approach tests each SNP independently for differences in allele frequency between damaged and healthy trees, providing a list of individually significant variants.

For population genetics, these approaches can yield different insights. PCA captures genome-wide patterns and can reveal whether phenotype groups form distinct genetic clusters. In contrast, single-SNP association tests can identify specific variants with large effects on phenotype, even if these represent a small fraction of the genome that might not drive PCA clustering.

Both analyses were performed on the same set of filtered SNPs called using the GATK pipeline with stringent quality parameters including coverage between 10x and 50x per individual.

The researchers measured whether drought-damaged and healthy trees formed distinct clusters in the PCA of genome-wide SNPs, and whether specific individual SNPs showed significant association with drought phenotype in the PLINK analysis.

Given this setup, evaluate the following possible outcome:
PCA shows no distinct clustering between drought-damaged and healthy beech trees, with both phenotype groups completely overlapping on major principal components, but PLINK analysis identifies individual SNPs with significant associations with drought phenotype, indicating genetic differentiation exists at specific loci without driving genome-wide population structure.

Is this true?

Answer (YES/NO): YES